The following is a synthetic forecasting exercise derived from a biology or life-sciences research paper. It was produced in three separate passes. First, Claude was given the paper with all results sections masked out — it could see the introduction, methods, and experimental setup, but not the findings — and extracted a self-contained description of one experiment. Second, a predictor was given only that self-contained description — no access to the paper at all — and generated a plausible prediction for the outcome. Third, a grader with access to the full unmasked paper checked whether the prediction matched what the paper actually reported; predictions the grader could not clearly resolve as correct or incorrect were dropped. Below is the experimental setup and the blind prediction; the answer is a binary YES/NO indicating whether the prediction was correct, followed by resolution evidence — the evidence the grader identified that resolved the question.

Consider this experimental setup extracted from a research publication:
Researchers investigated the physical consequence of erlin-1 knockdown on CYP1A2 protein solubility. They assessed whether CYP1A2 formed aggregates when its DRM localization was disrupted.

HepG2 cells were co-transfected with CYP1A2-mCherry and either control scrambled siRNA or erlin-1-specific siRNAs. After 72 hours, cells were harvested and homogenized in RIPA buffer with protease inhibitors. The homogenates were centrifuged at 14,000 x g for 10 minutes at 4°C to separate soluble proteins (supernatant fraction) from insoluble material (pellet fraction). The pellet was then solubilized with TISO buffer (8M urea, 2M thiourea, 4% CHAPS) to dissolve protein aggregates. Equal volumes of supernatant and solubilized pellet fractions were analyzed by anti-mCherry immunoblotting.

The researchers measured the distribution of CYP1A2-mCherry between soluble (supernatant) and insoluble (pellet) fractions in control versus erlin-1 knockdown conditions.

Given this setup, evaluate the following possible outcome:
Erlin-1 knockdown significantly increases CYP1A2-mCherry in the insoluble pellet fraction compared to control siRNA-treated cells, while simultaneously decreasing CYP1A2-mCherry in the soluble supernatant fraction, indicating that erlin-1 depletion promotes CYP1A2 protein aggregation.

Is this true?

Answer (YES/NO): YES